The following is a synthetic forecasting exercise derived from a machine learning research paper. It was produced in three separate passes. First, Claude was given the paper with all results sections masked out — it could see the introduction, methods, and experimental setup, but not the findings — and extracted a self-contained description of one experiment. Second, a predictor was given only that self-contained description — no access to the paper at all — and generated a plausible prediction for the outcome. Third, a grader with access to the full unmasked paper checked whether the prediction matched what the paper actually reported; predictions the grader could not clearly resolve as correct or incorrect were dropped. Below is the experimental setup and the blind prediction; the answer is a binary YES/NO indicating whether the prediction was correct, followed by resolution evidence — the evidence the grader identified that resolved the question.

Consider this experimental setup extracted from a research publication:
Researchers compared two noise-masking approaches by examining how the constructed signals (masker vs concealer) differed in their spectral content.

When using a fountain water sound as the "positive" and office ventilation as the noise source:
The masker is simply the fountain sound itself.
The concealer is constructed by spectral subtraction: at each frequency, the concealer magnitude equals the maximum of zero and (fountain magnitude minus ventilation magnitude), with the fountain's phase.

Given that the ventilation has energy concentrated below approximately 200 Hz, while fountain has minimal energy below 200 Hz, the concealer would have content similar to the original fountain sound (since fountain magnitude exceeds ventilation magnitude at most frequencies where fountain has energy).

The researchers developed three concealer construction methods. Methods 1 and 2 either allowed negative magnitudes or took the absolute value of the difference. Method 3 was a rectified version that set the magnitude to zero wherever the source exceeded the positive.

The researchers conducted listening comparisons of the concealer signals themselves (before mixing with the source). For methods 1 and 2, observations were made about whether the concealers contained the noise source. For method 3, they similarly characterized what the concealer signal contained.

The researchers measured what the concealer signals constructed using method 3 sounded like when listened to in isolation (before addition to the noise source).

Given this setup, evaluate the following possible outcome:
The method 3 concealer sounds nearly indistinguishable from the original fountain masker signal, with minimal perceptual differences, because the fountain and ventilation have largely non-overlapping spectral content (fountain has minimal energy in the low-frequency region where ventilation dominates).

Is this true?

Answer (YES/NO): NO